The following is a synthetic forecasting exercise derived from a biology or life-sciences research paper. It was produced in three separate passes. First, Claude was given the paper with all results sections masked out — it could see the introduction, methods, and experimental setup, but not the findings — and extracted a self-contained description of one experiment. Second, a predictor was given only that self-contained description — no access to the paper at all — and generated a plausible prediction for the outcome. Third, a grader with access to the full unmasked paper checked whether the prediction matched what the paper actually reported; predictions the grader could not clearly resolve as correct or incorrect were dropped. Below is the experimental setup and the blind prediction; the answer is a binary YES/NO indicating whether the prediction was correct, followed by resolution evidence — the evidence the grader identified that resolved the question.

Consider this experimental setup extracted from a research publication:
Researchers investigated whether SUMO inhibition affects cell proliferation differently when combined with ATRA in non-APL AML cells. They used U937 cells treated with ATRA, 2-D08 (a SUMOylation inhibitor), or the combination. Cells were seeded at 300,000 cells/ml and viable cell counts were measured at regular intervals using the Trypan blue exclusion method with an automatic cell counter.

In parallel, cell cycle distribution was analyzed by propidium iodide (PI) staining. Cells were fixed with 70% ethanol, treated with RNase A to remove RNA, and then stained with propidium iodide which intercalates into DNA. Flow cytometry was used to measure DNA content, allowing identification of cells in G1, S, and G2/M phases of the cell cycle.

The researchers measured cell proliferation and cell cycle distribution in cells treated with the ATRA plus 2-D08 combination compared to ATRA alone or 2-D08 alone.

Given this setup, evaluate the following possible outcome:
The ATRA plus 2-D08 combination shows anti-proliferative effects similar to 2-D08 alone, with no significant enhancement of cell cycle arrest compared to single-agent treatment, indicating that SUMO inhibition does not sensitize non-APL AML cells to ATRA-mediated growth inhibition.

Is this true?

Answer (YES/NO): NO